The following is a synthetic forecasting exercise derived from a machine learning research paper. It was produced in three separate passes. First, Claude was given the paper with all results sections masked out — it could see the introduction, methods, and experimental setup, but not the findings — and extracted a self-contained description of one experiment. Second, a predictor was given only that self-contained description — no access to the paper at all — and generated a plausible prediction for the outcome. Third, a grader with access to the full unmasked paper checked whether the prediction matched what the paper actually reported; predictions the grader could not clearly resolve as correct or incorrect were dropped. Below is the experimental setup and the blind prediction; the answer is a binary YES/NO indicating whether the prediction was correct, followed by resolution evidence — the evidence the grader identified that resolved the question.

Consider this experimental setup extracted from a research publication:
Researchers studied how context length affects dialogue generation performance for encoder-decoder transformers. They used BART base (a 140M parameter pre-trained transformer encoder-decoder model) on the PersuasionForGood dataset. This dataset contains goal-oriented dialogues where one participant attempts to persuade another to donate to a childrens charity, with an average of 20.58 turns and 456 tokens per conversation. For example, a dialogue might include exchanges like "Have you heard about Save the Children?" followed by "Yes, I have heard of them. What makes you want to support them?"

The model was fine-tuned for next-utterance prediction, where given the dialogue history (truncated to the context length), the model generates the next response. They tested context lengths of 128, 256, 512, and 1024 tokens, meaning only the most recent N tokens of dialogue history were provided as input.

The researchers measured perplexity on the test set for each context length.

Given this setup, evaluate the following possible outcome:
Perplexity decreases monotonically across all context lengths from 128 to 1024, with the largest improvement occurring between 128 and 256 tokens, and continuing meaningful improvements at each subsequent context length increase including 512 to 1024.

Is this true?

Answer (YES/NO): NO